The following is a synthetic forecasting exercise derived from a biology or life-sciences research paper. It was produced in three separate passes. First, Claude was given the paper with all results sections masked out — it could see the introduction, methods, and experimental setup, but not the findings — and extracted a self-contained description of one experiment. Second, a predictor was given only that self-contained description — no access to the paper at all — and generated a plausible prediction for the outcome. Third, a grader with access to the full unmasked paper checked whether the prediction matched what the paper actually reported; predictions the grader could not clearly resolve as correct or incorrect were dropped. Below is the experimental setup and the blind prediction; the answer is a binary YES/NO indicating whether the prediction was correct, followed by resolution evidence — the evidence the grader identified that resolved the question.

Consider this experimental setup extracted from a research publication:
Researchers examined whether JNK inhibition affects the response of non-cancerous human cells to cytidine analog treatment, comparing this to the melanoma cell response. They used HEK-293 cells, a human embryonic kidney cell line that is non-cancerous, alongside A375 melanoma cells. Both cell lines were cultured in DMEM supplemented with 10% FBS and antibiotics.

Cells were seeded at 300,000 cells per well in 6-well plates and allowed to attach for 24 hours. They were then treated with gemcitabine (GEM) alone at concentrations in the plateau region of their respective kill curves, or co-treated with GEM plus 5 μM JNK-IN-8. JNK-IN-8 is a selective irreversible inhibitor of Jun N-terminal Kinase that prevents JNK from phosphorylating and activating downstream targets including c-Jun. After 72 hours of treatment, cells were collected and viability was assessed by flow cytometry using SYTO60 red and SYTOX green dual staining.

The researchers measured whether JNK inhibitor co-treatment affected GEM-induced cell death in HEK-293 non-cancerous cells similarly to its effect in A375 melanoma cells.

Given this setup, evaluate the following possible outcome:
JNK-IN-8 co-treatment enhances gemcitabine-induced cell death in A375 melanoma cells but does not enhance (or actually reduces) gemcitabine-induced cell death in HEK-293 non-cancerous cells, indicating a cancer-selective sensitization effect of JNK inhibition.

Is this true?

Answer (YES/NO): NO